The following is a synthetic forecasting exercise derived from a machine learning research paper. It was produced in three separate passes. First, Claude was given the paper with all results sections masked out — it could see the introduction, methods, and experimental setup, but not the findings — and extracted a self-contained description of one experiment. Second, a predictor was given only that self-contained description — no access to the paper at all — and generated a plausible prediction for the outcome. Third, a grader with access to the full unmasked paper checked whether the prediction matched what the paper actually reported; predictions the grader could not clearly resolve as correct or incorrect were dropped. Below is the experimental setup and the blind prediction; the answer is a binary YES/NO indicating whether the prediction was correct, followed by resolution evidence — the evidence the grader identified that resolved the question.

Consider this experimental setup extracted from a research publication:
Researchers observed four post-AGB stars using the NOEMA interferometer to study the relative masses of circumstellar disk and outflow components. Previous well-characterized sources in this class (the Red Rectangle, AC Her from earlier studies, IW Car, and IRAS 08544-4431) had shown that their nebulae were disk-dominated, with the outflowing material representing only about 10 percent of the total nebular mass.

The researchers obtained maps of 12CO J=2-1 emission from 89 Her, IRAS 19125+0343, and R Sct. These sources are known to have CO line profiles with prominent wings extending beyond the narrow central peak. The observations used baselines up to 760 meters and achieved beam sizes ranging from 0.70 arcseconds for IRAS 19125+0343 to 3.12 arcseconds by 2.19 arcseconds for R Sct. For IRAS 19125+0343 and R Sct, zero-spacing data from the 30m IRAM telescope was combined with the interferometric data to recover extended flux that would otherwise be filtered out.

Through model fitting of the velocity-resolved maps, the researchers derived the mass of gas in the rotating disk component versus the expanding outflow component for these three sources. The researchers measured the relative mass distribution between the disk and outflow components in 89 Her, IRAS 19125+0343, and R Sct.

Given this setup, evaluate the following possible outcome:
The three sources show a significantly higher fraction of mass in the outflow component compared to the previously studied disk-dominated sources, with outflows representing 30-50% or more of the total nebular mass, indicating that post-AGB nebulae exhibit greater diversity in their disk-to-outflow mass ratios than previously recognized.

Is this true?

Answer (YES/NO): YES